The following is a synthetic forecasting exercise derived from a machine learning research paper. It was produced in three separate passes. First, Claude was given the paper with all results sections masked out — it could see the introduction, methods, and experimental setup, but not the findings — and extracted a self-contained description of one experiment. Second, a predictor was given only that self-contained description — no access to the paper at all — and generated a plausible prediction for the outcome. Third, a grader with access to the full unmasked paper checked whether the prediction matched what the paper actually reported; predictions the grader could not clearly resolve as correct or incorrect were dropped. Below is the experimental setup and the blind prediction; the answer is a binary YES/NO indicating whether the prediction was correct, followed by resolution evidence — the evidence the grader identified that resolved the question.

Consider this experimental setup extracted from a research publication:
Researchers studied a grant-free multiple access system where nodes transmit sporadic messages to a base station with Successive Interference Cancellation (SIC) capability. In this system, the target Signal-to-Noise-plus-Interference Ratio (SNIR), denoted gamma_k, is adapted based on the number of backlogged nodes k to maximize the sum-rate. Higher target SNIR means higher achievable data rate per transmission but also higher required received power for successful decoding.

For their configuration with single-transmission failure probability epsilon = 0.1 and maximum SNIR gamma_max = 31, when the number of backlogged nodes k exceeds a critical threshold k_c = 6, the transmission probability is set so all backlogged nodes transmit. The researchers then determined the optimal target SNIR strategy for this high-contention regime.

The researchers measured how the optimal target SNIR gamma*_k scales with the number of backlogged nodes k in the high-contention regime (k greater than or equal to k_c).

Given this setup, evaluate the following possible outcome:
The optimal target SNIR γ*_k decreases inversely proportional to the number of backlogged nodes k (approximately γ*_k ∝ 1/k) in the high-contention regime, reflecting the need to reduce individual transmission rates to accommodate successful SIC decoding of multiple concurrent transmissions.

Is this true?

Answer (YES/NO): YES